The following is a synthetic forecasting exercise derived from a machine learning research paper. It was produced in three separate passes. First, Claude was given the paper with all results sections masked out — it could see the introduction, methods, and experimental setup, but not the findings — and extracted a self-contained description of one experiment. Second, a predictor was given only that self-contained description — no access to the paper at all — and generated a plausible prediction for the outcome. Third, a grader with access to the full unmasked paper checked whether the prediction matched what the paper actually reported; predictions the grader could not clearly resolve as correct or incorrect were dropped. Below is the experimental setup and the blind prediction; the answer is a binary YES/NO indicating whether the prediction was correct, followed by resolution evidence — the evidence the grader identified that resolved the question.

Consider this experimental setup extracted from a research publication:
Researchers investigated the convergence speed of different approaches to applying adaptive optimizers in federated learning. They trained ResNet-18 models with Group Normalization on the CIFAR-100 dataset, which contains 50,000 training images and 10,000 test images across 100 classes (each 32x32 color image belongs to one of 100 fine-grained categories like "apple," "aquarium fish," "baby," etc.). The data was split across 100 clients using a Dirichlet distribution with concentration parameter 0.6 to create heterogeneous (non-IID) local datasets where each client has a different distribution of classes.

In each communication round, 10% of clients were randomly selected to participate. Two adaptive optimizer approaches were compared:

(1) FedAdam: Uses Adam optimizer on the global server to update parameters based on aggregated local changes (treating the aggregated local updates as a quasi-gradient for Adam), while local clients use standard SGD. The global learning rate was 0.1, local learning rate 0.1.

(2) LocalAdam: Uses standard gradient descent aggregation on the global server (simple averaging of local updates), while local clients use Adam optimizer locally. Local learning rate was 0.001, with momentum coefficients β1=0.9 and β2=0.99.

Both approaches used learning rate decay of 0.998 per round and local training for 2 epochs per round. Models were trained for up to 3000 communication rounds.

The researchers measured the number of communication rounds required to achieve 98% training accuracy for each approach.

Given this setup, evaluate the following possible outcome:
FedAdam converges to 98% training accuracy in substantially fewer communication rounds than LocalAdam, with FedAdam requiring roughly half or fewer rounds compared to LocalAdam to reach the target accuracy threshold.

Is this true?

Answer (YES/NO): NO